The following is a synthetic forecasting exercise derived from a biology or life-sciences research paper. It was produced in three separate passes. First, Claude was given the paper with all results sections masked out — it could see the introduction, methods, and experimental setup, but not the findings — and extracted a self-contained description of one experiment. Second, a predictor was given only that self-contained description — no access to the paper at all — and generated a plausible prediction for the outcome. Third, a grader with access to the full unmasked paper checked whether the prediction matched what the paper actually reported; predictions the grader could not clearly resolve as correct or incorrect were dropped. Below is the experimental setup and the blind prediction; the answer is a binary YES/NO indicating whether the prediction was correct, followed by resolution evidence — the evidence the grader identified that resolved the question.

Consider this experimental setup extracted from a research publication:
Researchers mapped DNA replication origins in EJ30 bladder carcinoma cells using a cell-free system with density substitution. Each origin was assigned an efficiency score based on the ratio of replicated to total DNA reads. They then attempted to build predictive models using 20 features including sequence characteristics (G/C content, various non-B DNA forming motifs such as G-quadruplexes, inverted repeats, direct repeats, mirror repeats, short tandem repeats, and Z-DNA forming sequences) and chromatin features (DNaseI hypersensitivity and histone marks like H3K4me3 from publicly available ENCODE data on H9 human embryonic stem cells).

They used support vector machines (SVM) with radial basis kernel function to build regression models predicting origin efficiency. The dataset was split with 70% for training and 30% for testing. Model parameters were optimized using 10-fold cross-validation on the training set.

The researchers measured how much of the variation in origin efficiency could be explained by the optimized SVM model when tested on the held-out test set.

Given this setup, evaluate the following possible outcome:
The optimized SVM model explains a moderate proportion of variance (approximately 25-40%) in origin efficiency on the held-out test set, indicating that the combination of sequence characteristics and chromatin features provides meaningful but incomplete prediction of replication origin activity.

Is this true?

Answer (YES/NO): NO